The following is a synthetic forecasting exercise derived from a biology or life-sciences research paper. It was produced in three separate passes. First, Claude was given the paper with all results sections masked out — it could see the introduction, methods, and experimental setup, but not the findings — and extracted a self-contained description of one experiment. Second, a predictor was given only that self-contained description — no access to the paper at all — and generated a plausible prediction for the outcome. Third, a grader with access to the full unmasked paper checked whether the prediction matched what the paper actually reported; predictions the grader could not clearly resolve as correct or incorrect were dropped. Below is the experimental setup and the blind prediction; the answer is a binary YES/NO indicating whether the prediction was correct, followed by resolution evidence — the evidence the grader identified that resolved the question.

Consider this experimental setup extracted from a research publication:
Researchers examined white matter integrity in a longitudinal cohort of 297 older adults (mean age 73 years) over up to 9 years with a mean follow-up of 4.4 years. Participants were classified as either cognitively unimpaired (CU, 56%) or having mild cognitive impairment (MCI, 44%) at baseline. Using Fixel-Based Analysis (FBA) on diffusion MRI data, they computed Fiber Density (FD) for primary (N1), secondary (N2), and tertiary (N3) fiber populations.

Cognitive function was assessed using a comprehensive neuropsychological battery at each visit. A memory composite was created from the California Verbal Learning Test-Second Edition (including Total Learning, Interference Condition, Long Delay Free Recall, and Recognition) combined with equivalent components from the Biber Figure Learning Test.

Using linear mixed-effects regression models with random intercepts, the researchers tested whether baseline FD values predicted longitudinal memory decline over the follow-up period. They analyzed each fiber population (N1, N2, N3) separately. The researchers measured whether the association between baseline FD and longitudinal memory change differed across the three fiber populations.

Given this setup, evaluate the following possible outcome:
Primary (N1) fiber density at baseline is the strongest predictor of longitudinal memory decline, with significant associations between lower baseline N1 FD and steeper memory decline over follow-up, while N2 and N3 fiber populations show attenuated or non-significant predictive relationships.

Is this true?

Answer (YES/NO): NO